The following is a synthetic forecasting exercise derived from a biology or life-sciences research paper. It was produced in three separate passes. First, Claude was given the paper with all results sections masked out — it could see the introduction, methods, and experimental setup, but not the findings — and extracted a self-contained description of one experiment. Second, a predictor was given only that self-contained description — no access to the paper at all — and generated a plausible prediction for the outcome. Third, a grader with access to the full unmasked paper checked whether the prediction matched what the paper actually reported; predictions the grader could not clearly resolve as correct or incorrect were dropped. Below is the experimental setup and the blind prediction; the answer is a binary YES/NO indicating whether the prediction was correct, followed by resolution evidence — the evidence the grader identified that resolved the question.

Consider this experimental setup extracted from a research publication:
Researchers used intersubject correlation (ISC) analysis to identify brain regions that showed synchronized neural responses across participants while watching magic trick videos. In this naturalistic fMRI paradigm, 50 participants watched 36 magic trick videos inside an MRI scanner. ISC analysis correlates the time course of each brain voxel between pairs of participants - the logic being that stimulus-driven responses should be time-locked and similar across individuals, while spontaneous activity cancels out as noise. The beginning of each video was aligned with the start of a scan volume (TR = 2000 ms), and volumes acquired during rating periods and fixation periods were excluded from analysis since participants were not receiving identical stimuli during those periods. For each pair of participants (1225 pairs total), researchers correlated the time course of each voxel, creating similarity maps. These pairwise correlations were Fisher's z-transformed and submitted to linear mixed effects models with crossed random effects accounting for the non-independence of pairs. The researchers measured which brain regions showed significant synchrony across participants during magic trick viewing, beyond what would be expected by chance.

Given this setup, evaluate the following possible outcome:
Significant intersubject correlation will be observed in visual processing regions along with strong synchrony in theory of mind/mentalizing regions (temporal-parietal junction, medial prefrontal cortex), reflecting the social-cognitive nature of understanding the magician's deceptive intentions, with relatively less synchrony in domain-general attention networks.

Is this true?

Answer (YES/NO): NO